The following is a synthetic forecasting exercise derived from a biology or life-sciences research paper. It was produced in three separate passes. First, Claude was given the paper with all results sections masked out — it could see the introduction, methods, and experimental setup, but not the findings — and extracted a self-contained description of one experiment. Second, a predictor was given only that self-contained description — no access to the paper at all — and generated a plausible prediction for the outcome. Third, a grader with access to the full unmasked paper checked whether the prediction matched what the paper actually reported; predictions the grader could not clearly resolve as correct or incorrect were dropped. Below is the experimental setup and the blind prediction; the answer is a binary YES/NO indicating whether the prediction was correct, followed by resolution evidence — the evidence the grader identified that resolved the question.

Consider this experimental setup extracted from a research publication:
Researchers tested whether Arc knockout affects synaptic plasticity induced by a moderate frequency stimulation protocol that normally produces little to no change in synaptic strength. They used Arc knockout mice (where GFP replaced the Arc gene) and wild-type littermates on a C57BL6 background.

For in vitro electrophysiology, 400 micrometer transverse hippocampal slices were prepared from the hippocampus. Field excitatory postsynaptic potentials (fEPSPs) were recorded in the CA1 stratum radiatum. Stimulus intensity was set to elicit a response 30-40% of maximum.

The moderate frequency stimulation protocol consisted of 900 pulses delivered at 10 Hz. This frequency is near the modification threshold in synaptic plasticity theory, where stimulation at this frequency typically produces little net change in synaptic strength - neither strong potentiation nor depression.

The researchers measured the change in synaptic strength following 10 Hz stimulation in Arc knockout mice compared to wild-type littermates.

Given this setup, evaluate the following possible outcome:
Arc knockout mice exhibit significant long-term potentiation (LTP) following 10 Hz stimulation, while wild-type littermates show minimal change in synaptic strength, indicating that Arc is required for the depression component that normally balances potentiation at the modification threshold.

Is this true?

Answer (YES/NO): NO